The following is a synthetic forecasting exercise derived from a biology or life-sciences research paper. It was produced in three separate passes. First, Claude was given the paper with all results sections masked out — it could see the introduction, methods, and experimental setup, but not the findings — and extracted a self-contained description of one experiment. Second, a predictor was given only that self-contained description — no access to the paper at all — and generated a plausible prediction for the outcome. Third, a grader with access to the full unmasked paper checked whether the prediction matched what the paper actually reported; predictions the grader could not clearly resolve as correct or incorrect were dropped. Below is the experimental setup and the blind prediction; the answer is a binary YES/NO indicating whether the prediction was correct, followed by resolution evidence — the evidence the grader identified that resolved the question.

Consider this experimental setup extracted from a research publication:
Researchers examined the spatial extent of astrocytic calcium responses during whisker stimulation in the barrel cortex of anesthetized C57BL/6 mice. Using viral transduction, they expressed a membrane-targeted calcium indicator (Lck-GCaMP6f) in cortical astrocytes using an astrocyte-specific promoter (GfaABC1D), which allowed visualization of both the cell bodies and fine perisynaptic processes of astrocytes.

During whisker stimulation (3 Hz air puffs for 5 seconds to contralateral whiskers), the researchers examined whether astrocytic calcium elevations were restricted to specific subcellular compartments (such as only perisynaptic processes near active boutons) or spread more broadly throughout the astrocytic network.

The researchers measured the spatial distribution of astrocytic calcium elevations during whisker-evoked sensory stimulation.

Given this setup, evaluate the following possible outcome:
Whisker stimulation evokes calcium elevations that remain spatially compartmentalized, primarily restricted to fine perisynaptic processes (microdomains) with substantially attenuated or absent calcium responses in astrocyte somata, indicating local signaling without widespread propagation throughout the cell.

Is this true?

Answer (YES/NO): NO